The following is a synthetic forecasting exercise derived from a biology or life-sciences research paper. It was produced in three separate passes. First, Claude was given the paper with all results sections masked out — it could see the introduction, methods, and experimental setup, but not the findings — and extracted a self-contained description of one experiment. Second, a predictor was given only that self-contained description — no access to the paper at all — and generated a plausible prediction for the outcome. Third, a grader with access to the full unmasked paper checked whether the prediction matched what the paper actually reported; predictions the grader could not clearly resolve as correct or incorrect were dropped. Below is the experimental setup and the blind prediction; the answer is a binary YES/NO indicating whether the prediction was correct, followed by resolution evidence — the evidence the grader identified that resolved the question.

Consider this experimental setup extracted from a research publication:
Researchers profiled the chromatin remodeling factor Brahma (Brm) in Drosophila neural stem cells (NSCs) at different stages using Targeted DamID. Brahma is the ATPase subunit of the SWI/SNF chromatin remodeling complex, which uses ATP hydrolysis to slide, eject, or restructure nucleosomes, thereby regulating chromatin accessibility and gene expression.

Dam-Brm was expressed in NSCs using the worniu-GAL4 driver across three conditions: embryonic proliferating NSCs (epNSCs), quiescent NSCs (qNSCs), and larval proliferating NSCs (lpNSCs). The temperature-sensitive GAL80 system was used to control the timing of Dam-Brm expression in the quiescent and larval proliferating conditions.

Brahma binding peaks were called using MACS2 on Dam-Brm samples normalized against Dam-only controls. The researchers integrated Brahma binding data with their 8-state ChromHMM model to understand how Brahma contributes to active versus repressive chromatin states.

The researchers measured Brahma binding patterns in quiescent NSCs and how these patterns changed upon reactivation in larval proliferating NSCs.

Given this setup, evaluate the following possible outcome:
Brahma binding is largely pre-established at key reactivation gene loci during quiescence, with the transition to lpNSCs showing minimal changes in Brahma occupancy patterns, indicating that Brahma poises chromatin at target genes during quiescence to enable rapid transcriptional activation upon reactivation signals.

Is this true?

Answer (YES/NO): NO